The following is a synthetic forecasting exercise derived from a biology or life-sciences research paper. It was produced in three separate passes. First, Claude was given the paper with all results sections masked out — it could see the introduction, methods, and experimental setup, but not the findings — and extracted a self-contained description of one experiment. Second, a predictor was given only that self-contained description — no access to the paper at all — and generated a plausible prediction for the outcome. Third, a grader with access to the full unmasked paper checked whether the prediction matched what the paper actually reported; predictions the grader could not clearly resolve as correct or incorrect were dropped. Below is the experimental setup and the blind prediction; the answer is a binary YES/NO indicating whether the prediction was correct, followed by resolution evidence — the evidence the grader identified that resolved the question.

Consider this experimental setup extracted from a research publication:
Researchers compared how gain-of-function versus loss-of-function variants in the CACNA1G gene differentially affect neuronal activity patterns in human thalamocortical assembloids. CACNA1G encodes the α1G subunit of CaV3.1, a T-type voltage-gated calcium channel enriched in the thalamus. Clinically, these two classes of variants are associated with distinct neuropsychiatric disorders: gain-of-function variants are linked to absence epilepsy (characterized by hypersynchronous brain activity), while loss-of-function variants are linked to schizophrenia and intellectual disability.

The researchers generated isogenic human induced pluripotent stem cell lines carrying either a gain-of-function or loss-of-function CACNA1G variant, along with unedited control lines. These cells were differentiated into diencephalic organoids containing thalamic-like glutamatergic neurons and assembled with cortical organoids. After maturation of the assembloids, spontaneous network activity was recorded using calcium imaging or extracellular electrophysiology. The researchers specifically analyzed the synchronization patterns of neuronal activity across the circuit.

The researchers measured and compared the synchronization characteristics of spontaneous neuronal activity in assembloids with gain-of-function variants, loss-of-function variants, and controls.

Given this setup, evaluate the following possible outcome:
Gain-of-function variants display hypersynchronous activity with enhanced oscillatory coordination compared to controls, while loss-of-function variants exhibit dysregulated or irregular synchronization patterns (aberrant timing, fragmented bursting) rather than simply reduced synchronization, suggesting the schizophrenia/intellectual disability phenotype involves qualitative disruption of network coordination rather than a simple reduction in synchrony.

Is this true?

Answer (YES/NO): NO